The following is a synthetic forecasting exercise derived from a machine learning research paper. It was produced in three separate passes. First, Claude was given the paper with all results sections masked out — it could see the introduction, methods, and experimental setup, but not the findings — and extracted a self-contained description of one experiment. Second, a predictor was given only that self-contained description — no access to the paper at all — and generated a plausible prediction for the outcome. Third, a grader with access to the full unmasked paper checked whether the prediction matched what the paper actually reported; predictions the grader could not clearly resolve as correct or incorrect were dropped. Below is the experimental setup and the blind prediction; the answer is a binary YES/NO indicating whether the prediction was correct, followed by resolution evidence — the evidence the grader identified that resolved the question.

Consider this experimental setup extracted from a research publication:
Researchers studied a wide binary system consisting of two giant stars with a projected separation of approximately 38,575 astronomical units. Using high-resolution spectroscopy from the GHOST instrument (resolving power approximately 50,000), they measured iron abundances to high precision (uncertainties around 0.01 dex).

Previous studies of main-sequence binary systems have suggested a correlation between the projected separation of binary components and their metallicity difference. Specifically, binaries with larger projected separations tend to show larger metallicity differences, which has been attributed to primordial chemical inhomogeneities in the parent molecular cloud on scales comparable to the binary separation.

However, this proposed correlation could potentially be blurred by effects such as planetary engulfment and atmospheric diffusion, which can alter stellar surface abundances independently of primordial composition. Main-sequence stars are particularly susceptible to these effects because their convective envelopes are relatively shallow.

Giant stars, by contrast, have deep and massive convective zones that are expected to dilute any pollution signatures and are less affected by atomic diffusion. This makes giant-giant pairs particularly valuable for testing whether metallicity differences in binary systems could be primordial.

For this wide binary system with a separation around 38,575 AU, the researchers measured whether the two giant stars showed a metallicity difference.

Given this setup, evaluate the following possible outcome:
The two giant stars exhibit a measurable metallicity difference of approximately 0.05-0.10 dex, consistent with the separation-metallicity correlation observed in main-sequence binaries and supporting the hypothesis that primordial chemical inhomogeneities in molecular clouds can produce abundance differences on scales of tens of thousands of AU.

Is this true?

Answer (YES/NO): YES